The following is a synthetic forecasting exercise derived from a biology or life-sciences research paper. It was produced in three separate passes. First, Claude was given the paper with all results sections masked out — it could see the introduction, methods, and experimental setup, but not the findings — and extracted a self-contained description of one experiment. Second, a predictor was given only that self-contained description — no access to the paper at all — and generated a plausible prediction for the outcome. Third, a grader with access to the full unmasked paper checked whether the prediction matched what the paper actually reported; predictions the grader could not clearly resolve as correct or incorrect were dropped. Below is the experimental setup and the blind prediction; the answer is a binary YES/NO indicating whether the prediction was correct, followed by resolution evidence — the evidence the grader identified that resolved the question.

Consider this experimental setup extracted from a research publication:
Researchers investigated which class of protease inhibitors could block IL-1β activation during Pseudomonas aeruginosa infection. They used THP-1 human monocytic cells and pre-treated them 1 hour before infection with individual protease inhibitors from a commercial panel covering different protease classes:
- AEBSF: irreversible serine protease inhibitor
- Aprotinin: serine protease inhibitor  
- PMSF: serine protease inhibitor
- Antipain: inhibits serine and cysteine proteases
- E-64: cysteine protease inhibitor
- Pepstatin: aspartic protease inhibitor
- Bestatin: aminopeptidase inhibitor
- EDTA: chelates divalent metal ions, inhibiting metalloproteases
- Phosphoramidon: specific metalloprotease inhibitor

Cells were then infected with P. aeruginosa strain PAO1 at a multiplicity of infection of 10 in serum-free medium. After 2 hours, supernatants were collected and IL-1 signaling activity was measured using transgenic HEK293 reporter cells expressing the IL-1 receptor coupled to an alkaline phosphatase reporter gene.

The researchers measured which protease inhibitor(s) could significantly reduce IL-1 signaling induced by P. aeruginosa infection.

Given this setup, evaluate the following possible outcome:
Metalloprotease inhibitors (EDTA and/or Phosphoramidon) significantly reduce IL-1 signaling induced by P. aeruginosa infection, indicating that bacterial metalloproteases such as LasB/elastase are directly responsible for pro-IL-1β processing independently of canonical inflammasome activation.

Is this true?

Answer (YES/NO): YES